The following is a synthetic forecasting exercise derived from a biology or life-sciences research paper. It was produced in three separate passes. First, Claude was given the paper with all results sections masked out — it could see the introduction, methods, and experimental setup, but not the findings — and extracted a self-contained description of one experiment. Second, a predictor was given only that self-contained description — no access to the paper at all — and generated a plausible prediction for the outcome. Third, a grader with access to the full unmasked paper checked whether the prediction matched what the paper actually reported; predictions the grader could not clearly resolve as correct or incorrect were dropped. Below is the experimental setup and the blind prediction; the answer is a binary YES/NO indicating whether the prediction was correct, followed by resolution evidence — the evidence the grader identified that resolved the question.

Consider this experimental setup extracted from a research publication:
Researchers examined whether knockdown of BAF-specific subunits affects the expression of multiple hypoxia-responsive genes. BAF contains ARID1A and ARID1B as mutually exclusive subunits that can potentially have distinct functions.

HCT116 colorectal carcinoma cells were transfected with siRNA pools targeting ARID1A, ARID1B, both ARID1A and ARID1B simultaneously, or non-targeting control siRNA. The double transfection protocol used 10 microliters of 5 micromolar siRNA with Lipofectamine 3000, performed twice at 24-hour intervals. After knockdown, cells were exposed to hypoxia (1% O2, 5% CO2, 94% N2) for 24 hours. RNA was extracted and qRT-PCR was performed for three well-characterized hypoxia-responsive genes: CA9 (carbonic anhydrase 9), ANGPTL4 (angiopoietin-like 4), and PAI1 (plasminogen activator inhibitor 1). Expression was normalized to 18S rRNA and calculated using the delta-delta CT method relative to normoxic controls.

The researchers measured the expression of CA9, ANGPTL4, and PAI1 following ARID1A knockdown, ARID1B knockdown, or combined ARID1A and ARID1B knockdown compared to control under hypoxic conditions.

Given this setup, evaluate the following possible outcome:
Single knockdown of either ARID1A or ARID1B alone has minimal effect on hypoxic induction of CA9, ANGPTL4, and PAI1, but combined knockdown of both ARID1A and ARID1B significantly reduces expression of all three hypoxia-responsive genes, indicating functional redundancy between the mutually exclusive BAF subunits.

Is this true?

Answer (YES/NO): NO